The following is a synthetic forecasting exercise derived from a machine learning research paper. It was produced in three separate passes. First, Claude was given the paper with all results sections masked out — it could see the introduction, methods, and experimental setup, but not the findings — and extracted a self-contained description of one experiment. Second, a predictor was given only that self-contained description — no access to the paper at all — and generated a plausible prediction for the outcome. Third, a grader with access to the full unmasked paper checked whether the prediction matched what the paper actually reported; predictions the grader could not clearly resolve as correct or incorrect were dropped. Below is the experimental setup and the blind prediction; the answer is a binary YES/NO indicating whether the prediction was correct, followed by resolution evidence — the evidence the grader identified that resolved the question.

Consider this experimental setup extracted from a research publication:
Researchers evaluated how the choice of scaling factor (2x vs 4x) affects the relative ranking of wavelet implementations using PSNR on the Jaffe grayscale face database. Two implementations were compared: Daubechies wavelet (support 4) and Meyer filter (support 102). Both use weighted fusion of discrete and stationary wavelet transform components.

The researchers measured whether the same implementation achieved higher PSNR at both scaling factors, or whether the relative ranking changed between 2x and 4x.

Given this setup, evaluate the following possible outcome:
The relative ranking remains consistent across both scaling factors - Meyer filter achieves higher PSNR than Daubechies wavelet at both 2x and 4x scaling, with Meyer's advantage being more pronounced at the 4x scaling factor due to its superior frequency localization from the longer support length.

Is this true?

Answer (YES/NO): YES